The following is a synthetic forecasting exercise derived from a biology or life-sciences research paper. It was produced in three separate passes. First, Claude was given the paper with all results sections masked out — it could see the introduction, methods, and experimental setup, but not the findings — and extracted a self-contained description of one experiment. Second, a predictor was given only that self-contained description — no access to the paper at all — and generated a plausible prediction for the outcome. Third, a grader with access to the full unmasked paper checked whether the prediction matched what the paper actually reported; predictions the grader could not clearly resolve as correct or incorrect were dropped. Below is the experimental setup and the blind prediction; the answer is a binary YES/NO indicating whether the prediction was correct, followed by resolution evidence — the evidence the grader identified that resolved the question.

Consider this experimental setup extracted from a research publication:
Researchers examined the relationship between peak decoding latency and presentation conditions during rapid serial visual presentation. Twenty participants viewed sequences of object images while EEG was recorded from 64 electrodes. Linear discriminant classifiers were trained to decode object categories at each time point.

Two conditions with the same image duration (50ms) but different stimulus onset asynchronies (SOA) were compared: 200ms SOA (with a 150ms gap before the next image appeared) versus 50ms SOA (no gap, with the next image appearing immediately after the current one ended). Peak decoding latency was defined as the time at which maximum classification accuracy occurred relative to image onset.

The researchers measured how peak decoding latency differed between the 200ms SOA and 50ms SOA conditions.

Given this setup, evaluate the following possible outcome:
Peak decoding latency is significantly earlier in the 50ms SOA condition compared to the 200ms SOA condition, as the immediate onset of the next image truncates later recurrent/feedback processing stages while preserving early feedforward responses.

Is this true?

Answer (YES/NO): NO